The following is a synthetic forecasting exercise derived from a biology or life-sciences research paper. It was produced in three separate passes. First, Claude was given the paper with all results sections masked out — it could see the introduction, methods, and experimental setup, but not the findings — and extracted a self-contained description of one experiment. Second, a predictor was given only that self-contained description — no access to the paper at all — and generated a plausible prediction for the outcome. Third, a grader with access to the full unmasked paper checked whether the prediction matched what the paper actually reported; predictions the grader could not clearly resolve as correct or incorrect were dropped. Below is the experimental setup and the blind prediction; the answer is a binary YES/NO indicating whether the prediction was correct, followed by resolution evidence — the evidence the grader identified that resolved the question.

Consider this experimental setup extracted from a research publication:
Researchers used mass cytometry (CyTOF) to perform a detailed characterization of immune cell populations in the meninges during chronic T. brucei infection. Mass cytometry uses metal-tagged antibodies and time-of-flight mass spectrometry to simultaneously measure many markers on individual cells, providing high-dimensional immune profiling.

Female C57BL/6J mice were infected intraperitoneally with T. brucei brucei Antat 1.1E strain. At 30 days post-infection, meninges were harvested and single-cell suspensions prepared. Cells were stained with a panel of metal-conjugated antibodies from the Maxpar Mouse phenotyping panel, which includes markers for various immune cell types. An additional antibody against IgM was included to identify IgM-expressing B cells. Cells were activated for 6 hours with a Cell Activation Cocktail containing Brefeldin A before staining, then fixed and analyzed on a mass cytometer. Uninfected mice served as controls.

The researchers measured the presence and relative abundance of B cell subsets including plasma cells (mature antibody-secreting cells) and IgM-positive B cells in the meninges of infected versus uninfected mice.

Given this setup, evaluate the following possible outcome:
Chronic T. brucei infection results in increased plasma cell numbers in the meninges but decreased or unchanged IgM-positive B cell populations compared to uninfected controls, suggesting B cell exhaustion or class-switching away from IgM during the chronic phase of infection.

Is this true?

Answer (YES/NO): NO